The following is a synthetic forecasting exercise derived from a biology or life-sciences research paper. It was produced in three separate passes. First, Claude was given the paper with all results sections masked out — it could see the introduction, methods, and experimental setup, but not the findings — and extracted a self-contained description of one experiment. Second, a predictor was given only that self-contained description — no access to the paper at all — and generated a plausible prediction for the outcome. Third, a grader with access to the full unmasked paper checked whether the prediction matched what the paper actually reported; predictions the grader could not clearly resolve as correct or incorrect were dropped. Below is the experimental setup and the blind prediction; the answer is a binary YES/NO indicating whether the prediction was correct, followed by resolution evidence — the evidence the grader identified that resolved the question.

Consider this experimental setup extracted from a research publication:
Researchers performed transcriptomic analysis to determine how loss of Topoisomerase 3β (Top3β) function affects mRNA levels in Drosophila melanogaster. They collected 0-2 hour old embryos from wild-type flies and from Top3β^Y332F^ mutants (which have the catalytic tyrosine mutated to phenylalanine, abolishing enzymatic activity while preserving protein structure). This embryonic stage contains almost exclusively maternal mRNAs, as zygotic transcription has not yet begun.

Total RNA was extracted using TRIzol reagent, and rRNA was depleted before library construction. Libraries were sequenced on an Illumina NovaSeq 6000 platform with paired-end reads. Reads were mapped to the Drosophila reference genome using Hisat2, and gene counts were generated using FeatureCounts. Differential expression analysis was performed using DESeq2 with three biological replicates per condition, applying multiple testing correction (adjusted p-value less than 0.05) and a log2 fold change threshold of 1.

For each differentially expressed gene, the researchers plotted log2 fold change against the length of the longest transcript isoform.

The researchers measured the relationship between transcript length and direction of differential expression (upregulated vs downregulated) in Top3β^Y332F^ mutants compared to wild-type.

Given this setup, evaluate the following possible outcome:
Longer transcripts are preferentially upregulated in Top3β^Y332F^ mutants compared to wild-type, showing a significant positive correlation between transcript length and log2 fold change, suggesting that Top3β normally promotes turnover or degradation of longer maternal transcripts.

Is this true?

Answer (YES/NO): NO